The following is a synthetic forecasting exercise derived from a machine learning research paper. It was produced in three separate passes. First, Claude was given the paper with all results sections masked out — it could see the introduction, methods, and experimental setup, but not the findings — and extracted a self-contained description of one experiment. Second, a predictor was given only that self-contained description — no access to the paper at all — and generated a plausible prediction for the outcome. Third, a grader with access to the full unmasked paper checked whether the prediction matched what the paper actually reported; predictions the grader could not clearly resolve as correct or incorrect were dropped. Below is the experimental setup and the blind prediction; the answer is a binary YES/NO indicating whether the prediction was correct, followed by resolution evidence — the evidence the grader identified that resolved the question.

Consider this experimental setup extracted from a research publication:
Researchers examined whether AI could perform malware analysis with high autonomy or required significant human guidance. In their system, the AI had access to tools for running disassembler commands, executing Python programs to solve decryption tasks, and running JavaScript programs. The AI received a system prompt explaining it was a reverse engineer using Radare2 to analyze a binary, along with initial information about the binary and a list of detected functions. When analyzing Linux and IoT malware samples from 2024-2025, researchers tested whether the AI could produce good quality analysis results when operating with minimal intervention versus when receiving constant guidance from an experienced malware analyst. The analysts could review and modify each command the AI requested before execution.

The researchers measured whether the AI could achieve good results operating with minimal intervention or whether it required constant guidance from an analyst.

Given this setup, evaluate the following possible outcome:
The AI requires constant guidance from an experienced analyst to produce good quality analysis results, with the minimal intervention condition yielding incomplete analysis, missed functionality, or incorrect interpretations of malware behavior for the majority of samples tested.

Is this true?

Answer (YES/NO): YES